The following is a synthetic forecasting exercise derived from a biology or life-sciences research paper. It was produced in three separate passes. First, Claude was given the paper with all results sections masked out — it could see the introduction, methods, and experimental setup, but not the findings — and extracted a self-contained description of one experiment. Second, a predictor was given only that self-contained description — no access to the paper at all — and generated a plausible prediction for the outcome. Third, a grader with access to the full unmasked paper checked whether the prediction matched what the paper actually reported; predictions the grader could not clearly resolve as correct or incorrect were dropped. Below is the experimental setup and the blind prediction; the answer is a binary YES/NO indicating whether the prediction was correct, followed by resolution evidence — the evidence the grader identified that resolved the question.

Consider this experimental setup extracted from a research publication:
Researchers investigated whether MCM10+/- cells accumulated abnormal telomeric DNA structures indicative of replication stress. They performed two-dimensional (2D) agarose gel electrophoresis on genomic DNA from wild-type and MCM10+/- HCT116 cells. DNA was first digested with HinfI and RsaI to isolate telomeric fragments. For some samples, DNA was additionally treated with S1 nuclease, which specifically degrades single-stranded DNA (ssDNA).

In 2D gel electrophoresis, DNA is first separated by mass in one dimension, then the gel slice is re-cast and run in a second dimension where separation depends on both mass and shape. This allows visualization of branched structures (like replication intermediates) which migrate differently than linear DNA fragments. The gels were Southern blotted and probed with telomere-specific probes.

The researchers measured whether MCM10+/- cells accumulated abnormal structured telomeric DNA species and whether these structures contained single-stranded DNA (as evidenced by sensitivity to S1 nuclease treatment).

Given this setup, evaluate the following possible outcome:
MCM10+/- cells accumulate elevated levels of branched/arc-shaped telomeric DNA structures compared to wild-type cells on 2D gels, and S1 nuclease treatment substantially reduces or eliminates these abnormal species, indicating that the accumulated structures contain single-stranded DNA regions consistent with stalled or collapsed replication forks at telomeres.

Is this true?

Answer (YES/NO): YES